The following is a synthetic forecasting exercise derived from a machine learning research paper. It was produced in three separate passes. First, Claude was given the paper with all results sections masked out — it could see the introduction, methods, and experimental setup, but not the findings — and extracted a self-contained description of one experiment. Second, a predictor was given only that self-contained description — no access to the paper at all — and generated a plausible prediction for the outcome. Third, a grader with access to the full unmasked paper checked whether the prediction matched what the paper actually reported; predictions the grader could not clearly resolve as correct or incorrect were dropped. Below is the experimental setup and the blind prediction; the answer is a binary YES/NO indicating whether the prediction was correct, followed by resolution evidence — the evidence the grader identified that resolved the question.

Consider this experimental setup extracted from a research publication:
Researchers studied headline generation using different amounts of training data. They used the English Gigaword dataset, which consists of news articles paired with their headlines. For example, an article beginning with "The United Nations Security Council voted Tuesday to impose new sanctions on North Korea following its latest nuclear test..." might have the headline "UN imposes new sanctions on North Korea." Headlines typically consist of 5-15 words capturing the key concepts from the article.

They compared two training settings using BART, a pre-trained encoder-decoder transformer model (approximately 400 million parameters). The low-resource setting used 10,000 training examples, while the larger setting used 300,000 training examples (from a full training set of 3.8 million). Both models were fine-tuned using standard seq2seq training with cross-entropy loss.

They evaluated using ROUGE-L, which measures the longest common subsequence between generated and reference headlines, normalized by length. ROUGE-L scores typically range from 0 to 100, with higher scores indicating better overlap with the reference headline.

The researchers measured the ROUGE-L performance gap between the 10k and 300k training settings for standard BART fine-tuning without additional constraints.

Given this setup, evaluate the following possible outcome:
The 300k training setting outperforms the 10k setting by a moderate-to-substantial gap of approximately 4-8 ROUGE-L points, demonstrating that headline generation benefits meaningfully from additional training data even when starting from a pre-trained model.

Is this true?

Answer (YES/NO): NO